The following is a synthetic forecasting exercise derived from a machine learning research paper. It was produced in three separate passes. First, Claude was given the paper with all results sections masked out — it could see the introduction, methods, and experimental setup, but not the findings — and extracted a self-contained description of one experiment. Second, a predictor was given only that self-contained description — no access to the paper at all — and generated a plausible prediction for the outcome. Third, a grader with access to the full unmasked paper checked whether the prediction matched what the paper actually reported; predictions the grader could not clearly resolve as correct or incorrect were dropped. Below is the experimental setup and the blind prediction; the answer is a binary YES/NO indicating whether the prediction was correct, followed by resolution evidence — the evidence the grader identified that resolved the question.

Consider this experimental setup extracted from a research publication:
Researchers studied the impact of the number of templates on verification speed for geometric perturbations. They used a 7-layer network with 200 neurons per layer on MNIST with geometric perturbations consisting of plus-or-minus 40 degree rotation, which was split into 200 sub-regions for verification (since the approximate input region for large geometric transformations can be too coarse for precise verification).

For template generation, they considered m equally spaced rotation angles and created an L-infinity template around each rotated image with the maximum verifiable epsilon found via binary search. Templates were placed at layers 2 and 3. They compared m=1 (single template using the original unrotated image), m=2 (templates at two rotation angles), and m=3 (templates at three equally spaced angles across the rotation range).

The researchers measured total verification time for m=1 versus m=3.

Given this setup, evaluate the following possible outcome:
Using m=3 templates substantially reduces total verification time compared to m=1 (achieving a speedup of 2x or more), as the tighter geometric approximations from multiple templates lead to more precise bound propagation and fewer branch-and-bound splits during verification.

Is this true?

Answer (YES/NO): NO